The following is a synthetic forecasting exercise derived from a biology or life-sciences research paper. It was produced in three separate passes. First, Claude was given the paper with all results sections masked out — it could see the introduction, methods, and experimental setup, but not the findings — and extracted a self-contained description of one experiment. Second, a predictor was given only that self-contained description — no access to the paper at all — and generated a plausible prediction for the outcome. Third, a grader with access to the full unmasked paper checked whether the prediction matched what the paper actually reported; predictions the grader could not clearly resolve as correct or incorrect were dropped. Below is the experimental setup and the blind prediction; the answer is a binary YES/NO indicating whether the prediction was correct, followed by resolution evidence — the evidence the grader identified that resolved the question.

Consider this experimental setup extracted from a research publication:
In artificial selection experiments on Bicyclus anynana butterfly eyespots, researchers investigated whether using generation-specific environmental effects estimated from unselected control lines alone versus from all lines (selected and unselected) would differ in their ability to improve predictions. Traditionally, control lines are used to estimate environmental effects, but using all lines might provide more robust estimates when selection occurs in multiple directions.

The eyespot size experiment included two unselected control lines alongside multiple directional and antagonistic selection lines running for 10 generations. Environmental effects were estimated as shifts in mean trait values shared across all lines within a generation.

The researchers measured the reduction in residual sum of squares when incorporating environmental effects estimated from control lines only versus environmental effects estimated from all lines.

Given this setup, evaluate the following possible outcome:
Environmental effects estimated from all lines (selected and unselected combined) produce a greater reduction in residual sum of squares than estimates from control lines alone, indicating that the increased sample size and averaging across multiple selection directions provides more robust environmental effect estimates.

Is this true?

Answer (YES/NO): YES